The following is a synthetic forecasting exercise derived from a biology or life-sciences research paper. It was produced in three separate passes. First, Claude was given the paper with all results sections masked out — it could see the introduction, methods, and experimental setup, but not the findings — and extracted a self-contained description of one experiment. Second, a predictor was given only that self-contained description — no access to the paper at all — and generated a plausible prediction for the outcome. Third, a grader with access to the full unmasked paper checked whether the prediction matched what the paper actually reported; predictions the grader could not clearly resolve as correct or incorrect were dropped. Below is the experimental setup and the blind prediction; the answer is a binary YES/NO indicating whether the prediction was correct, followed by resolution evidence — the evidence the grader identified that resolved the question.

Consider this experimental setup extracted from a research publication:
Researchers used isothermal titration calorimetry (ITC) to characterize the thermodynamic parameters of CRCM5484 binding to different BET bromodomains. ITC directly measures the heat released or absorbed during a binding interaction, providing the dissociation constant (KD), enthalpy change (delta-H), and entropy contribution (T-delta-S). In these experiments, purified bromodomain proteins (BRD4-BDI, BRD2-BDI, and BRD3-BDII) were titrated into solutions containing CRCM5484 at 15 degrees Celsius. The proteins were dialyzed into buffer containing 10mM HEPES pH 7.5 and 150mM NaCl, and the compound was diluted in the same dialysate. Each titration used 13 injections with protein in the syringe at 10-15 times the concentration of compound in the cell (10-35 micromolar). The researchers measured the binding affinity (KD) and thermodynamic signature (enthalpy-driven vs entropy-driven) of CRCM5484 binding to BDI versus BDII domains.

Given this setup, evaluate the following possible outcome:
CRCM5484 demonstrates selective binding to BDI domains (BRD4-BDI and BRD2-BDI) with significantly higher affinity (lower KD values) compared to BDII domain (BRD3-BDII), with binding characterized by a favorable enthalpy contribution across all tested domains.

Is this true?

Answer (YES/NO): NO